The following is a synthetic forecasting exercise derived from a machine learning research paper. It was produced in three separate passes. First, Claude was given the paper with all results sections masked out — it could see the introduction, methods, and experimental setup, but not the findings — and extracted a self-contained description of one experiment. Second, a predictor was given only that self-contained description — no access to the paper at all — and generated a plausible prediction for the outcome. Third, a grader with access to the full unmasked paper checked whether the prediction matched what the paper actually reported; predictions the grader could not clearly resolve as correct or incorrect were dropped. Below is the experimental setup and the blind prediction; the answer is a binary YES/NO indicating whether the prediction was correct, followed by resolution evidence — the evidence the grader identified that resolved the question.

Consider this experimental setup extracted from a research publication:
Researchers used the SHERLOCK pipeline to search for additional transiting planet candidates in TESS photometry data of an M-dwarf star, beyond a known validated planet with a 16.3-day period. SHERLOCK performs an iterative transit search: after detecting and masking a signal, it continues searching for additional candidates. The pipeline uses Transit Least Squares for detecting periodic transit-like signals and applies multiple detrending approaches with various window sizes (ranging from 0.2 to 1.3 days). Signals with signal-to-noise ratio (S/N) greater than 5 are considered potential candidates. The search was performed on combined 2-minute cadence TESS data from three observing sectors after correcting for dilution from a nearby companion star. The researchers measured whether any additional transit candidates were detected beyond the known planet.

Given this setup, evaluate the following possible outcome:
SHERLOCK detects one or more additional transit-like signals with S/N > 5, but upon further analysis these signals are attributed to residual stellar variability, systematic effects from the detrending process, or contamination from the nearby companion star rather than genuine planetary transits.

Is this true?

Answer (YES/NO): NO